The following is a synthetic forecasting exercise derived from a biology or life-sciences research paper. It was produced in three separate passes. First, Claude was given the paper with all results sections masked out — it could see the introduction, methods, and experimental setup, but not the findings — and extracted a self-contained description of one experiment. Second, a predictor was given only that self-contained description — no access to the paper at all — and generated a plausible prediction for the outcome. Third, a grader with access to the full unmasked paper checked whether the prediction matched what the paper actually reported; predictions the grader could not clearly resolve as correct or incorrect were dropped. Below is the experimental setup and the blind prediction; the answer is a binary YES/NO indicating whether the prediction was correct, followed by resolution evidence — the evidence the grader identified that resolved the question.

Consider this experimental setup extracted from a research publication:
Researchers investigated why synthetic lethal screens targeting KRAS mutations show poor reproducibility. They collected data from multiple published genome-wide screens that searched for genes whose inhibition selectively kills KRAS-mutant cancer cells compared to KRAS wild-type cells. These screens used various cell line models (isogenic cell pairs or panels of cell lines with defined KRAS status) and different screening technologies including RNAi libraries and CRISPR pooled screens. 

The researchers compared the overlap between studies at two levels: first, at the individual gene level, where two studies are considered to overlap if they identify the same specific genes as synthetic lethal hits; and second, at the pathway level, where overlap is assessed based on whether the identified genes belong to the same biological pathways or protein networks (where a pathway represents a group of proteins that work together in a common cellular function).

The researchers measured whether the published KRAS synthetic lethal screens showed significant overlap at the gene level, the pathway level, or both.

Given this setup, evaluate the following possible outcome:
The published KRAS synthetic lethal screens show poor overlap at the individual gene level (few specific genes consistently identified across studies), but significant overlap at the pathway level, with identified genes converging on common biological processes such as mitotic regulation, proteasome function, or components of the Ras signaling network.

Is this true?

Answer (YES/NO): YES